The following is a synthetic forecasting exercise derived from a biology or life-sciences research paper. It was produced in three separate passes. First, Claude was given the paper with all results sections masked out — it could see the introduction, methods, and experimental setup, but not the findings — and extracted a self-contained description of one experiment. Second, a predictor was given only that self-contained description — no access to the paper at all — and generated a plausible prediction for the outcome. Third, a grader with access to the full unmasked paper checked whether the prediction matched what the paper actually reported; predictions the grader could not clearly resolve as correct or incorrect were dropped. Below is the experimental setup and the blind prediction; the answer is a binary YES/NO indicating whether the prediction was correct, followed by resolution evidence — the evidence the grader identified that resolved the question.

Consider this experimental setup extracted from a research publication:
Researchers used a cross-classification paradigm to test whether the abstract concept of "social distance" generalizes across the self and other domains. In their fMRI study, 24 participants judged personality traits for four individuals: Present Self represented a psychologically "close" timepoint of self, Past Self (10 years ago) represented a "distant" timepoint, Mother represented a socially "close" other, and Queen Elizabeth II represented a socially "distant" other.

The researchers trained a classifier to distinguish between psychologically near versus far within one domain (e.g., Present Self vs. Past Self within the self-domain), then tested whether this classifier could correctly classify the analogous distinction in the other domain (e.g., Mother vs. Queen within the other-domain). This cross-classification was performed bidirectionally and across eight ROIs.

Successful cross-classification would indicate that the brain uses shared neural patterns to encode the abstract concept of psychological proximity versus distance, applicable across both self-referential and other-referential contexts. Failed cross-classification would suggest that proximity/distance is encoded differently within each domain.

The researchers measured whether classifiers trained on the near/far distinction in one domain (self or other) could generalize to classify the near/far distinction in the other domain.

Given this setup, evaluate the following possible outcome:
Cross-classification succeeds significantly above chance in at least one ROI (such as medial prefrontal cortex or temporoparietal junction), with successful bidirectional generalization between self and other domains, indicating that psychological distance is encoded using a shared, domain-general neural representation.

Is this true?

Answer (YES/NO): YES